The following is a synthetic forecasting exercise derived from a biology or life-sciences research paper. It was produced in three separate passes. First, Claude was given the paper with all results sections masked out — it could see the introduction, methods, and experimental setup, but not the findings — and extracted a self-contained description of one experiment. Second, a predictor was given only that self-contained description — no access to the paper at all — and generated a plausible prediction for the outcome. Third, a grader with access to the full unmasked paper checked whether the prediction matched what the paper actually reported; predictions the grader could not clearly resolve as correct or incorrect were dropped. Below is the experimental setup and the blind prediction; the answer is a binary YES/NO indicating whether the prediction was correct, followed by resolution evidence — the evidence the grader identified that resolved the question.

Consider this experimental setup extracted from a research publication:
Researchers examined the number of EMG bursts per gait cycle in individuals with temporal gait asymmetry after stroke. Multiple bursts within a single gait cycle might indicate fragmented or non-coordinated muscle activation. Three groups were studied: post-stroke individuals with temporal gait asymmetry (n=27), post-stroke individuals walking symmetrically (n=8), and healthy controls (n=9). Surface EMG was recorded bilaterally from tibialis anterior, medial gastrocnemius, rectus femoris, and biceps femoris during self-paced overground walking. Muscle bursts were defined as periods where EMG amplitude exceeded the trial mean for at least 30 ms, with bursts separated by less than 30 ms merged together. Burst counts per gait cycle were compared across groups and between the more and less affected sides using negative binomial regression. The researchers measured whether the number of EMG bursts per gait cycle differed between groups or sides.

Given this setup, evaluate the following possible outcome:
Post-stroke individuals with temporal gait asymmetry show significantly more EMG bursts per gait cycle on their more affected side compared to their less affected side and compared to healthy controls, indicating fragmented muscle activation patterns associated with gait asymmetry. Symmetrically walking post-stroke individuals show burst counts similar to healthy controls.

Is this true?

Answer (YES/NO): NO